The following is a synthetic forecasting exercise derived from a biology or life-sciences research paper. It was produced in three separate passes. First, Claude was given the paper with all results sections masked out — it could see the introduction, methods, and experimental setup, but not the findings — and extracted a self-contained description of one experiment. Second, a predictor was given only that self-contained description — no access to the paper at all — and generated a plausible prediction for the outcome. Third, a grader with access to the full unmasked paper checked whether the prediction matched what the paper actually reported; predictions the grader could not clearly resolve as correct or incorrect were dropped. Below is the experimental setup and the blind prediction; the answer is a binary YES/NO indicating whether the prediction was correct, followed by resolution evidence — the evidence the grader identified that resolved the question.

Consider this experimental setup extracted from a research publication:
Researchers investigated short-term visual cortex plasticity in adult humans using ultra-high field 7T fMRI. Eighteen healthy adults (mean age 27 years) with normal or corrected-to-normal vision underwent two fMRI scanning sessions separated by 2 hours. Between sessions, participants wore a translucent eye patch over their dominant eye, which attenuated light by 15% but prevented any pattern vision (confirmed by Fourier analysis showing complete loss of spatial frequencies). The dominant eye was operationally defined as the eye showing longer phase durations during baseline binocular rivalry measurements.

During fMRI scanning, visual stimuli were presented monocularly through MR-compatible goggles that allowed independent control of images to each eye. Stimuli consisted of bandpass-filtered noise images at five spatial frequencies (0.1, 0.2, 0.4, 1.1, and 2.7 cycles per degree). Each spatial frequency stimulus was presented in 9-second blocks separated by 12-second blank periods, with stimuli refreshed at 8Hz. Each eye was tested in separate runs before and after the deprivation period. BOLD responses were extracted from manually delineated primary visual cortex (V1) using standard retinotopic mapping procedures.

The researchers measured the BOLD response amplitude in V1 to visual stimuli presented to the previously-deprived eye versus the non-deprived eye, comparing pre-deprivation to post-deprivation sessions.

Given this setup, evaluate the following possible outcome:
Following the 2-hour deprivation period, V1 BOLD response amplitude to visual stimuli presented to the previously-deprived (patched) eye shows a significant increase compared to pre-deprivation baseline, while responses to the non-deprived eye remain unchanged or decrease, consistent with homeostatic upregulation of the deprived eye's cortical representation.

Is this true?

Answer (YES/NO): YES